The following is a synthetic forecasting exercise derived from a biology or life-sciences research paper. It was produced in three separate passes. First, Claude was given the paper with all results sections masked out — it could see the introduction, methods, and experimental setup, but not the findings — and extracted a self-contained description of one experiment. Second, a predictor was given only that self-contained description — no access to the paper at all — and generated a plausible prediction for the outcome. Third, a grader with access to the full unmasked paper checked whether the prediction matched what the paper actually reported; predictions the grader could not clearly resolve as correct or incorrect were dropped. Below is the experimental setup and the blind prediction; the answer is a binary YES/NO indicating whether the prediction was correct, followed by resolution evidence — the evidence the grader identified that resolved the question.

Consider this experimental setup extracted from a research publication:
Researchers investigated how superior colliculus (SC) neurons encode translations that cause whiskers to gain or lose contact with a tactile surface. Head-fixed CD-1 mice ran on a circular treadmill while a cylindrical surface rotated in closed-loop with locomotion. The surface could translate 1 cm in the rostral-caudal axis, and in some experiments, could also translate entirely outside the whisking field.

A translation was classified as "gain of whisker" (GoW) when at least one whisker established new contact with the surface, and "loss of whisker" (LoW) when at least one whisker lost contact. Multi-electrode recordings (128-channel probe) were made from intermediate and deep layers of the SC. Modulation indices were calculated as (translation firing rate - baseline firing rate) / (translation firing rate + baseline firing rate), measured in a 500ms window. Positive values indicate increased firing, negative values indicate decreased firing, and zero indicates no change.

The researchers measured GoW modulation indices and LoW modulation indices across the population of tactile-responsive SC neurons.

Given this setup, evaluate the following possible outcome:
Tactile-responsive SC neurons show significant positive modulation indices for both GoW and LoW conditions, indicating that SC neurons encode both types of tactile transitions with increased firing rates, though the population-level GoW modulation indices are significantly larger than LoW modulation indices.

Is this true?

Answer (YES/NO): NO